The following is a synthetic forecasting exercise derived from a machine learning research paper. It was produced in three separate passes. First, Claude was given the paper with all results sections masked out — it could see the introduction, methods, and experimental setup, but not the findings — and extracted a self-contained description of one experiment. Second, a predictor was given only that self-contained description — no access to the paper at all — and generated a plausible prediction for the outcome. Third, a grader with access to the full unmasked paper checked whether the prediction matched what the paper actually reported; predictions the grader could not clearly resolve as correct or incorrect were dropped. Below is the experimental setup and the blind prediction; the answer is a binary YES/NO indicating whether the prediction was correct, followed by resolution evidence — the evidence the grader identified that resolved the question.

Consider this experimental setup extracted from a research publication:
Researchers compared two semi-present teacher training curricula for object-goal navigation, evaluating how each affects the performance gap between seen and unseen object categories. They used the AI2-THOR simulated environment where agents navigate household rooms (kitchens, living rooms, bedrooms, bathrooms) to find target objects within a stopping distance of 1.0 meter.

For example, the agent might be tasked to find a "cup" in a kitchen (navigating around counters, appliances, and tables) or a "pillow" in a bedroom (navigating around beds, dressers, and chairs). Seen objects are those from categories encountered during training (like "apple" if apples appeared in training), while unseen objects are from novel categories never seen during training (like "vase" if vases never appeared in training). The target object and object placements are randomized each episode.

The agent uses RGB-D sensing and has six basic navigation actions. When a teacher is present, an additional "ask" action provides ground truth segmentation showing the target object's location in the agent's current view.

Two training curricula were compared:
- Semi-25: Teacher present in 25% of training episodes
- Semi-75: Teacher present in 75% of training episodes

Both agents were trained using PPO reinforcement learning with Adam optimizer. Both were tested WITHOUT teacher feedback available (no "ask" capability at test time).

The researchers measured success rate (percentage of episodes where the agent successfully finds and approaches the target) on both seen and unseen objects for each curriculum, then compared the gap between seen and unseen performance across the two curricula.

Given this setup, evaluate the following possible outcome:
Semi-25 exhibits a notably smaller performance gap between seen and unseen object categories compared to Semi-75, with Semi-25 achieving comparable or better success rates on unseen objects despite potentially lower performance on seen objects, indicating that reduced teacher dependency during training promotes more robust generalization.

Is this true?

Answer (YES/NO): NO